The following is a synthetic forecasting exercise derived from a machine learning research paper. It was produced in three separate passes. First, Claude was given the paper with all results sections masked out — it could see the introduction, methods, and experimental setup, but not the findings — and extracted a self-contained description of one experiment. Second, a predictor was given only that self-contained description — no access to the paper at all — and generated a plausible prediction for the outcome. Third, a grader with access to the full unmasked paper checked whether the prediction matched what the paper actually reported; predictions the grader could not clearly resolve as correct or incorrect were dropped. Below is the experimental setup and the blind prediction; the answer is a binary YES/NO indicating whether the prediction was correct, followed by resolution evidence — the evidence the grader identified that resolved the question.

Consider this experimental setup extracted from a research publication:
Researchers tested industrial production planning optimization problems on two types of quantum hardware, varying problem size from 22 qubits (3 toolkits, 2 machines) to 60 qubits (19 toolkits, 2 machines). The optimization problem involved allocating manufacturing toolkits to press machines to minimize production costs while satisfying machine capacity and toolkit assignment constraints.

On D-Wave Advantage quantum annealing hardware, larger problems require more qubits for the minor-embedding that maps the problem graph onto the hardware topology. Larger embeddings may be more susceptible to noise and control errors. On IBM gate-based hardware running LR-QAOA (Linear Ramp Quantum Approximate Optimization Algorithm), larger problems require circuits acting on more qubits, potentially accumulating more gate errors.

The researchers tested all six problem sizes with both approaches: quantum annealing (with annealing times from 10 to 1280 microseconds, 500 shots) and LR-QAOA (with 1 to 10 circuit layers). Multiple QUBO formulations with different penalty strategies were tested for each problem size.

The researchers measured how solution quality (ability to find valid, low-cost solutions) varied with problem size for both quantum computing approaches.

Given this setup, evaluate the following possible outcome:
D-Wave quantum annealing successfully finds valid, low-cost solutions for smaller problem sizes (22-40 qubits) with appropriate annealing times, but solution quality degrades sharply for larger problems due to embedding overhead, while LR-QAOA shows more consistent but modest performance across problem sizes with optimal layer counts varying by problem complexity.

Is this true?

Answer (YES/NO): NO